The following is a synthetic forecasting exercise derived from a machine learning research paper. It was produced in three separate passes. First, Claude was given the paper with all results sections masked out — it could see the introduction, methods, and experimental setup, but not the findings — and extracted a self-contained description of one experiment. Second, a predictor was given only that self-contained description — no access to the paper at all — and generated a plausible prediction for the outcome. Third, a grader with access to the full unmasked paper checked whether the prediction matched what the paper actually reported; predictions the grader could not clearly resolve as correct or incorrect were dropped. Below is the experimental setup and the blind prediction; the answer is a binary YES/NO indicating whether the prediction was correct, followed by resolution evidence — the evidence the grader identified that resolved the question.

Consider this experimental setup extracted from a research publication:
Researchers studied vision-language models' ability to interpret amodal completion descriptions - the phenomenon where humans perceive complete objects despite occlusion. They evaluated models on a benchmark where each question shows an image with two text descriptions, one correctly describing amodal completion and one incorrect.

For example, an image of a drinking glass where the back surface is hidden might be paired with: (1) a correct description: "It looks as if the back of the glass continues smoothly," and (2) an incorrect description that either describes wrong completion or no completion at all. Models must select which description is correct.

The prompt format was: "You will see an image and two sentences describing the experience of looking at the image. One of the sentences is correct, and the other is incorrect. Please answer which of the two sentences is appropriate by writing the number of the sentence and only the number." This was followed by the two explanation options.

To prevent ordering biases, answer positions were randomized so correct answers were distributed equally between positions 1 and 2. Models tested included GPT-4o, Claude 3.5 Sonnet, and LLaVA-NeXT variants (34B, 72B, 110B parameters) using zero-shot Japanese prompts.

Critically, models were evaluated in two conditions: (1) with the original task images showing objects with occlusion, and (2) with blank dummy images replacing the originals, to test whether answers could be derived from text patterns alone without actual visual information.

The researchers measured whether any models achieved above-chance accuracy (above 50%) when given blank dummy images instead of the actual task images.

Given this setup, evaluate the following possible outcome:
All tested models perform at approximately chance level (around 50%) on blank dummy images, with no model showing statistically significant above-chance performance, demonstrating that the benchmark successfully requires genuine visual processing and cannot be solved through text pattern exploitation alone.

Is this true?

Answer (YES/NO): NO